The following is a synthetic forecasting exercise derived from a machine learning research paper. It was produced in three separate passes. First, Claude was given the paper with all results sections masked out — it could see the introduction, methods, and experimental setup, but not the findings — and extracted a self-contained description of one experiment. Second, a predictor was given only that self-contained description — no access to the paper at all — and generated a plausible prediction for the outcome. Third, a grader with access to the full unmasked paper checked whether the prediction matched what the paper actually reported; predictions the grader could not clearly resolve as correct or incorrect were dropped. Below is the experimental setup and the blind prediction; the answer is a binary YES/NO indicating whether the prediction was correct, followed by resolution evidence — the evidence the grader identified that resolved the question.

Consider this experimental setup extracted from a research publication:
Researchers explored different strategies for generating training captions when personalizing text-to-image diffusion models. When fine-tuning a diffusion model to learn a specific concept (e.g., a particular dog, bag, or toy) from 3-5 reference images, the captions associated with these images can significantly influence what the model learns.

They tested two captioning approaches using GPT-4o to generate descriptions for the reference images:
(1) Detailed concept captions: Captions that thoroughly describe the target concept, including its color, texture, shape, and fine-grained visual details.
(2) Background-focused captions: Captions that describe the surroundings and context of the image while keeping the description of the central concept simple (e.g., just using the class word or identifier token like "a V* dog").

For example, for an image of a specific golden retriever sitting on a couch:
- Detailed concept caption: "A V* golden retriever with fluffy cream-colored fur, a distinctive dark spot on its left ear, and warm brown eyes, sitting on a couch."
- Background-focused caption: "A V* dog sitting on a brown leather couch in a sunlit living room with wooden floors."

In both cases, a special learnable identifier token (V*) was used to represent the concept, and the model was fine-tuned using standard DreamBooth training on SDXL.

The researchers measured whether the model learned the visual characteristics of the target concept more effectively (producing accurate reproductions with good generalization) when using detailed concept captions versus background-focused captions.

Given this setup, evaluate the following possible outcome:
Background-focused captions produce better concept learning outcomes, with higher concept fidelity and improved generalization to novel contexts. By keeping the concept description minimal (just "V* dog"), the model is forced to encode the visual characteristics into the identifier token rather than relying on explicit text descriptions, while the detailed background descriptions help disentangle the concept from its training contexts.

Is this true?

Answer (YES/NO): YES